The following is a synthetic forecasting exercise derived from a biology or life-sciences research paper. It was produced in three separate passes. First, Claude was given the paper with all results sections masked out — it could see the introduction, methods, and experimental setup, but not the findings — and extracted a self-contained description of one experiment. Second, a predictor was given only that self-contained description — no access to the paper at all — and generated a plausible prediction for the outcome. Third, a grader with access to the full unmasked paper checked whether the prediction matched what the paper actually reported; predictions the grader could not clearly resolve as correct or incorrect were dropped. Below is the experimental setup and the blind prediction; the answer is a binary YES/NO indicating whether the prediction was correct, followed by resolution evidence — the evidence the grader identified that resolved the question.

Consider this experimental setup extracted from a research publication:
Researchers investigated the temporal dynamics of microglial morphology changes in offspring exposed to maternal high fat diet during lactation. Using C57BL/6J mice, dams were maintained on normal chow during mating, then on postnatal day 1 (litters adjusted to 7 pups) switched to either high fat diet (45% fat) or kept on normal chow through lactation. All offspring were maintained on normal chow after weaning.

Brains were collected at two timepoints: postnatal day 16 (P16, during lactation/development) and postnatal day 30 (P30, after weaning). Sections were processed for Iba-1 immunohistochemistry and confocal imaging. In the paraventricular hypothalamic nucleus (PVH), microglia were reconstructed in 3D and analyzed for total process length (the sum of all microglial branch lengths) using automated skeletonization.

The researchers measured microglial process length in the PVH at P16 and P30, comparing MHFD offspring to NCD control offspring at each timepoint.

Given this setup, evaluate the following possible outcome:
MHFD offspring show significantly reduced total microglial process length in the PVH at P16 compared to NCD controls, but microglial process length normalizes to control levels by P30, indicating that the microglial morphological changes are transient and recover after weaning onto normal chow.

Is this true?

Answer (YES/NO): NO